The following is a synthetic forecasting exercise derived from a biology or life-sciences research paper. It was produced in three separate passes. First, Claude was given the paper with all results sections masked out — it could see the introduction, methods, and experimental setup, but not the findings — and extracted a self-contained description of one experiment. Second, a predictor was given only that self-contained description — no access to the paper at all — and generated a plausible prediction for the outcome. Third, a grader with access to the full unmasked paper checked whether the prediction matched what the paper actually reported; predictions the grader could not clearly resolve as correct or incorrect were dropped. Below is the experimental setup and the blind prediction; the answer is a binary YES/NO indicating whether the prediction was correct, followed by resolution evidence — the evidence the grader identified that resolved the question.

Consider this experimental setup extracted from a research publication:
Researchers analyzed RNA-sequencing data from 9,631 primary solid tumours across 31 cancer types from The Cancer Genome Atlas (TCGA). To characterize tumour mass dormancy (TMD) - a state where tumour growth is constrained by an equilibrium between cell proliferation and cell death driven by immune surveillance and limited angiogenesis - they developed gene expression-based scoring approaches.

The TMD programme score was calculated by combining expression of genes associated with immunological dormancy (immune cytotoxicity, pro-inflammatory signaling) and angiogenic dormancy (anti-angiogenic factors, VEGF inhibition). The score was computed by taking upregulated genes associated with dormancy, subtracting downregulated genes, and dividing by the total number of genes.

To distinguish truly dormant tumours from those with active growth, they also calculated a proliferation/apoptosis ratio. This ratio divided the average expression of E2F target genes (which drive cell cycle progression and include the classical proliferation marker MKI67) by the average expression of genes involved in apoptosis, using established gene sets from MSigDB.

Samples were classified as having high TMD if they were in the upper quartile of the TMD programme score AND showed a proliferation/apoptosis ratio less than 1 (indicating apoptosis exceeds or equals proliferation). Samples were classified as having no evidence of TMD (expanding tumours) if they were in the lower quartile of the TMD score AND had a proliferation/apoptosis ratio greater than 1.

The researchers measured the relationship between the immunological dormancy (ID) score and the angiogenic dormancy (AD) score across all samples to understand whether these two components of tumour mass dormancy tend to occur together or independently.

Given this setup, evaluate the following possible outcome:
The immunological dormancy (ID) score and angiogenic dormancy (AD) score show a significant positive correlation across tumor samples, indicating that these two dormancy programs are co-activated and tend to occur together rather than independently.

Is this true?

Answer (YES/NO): NO